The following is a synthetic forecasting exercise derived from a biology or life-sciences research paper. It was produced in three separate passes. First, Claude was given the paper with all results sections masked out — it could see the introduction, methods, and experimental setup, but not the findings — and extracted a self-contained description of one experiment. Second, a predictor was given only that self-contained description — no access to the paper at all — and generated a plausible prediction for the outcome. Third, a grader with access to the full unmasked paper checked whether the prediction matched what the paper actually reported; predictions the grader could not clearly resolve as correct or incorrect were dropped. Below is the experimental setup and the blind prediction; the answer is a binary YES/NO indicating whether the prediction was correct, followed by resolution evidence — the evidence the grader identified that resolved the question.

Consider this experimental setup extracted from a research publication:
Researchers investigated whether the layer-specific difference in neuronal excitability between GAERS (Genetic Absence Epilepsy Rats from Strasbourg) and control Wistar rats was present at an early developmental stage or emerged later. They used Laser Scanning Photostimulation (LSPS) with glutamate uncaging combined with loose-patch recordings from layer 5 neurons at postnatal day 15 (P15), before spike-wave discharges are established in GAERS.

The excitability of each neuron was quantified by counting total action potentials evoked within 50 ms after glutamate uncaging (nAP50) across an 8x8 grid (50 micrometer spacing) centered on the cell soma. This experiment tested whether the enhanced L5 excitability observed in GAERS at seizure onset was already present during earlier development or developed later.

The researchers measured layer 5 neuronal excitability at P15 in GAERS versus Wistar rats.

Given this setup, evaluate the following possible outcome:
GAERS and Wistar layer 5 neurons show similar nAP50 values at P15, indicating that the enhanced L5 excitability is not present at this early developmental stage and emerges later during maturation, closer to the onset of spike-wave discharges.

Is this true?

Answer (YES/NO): YES